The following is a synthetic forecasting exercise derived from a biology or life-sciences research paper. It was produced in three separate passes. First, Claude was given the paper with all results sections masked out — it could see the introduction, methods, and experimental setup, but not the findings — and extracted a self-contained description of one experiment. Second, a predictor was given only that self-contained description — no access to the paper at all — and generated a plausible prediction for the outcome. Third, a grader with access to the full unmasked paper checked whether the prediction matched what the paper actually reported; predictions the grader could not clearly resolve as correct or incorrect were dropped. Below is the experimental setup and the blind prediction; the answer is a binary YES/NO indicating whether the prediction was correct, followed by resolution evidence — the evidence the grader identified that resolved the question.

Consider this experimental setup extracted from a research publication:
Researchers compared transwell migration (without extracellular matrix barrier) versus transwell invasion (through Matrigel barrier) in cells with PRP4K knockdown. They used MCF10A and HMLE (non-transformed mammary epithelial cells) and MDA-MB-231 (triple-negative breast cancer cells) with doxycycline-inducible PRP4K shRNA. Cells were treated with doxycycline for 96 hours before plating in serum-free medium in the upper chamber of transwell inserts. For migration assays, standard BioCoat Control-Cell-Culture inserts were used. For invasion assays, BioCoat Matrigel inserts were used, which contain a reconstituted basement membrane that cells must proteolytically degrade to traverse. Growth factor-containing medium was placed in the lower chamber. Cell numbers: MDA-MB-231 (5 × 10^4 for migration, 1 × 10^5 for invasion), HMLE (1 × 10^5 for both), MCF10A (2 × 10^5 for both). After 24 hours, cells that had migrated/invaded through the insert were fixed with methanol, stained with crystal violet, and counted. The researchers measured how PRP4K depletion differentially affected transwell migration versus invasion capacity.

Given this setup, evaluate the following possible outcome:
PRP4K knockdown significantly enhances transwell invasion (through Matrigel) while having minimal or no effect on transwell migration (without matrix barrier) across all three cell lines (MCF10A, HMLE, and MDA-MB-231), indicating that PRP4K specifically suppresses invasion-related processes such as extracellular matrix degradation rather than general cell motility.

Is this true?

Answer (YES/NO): NO